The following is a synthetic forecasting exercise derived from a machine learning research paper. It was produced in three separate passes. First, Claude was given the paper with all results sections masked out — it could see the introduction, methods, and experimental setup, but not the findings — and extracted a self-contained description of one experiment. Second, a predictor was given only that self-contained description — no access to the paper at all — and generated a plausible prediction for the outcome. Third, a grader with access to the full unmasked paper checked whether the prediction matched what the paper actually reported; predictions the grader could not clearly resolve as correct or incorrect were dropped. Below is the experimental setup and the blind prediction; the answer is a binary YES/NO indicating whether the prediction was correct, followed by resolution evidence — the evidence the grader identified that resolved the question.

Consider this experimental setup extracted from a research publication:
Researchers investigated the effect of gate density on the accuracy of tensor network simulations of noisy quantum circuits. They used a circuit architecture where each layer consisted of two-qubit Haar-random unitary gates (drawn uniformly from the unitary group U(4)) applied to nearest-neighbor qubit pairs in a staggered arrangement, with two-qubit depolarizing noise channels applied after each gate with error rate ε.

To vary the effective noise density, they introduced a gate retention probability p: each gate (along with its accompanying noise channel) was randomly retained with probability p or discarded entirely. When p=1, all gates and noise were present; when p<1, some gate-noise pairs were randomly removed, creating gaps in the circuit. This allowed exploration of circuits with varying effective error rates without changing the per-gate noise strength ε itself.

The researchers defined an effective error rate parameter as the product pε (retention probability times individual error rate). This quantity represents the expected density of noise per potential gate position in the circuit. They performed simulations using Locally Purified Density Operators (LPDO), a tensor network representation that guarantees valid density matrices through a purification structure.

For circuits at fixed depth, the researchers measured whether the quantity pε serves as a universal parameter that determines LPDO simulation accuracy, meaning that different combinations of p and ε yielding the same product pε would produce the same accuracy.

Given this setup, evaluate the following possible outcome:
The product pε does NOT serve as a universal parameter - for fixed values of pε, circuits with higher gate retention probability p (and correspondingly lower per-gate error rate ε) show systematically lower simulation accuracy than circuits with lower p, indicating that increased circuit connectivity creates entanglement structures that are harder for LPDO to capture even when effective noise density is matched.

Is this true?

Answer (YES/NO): NO